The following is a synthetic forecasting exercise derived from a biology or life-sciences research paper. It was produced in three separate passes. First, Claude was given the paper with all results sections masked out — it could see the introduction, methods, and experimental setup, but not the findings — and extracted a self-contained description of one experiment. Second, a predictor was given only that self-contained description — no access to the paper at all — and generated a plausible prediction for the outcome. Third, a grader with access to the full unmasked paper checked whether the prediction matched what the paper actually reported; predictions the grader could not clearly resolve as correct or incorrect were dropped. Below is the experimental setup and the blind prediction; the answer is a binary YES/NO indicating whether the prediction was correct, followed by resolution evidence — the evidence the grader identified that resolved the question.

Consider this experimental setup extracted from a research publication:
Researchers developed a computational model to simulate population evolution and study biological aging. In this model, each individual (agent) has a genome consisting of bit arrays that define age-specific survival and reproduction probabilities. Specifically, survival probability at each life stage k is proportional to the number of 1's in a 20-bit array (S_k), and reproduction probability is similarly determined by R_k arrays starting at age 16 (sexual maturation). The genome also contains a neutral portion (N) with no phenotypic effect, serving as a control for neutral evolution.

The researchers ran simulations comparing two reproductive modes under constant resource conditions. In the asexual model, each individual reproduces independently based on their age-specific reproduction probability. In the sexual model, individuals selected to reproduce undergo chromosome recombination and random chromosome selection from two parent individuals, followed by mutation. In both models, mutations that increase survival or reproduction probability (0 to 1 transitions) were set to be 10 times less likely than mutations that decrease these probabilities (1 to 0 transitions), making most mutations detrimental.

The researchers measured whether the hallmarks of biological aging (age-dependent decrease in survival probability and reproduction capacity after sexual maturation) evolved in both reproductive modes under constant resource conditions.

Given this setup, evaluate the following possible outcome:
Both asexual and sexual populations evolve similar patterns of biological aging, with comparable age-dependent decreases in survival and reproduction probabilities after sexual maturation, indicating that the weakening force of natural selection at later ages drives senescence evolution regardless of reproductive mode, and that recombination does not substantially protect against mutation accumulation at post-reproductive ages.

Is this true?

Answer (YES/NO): NO